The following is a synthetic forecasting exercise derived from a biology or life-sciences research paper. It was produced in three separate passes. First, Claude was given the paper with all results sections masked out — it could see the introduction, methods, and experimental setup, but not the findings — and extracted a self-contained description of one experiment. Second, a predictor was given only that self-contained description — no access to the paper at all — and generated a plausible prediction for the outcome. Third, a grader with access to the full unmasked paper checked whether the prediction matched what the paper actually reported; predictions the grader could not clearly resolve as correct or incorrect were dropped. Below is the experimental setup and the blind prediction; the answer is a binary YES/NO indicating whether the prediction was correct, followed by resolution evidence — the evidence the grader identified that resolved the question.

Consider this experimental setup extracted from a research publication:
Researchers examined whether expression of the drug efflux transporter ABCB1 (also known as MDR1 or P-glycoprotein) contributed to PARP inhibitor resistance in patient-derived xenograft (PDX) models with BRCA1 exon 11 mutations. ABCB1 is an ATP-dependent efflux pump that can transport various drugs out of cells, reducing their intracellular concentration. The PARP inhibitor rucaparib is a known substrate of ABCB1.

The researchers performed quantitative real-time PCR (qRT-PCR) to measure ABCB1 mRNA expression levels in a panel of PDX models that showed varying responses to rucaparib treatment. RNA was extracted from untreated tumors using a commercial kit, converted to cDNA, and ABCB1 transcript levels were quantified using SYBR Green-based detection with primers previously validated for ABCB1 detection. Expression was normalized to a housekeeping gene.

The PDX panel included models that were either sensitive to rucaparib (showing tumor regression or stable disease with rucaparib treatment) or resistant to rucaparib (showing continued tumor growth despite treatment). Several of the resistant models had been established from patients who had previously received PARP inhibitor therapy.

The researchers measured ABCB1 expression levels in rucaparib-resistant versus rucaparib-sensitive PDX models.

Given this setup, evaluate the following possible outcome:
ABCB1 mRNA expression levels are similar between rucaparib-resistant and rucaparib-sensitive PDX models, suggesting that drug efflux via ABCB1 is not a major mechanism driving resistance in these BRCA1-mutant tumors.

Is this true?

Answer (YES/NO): YES